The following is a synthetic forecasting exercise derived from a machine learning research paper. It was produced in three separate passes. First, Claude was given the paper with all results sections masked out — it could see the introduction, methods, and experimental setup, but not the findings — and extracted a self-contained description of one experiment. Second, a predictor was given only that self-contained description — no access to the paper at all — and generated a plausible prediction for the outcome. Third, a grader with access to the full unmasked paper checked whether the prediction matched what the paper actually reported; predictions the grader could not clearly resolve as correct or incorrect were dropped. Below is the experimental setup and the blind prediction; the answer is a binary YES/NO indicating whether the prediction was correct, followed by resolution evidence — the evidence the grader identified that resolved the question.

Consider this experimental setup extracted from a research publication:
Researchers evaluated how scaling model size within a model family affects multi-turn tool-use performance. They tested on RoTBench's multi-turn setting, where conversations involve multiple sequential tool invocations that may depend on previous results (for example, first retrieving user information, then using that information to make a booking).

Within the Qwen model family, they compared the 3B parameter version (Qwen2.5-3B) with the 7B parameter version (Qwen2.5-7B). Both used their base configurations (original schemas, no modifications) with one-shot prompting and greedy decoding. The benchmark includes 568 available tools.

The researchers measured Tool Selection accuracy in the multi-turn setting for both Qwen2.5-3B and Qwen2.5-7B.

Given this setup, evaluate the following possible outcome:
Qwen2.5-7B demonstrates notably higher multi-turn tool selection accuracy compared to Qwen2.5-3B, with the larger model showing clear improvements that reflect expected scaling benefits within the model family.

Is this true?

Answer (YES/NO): YES